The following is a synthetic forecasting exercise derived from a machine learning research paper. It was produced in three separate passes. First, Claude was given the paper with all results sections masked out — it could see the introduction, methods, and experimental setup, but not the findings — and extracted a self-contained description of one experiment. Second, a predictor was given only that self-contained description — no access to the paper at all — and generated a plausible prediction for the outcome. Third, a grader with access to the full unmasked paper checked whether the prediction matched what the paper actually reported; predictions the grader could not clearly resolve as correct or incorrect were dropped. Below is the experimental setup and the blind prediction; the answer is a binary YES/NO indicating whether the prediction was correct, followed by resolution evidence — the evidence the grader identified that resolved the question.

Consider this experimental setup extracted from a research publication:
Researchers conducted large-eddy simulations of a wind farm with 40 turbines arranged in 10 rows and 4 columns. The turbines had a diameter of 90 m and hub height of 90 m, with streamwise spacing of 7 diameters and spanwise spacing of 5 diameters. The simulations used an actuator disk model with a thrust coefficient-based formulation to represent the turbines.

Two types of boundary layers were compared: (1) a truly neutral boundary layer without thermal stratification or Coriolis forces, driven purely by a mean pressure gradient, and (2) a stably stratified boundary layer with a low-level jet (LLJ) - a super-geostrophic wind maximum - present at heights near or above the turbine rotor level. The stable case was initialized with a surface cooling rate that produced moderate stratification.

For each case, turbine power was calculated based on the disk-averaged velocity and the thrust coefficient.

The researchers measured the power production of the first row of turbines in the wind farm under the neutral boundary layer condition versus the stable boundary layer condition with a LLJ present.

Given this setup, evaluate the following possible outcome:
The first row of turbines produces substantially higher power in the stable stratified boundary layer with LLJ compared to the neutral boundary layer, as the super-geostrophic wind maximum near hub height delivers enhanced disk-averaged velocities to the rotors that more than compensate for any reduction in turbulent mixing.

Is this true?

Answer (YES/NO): YES